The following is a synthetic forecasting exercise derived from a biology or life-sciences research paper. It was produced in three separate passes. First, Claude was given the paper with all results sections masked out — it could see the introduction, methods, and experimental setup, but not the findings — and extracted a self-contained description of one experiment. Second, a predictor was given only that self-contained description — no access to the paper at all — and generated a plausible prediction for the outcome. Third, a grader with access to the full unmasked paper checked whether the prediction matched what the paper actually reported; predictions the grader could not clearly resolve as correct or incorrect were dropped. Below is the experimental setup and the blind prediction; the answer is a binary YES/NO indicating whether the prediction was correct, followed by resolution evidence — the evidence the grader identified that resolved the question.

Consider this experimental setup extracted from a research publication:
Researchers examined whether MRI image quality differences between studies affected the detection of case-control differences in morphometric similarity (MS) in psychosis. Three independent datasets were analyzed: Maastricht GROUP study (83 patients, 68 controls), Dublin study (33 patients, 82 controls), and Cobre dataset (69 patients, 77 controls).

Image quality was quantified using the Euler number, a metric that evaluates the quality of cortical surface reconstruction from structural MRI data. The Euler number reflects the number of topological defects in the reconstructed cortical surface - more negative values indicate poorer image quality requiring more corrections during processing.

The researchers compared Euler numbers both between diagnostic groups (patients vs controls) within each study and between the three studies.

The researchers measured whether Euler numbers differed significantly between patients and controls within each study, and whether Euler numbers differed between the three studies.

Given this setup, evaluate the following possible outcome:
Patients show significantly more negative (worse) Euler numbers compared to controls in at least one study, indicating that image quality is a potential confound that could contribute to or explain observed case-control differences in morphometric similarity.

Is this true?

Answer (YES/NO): NO